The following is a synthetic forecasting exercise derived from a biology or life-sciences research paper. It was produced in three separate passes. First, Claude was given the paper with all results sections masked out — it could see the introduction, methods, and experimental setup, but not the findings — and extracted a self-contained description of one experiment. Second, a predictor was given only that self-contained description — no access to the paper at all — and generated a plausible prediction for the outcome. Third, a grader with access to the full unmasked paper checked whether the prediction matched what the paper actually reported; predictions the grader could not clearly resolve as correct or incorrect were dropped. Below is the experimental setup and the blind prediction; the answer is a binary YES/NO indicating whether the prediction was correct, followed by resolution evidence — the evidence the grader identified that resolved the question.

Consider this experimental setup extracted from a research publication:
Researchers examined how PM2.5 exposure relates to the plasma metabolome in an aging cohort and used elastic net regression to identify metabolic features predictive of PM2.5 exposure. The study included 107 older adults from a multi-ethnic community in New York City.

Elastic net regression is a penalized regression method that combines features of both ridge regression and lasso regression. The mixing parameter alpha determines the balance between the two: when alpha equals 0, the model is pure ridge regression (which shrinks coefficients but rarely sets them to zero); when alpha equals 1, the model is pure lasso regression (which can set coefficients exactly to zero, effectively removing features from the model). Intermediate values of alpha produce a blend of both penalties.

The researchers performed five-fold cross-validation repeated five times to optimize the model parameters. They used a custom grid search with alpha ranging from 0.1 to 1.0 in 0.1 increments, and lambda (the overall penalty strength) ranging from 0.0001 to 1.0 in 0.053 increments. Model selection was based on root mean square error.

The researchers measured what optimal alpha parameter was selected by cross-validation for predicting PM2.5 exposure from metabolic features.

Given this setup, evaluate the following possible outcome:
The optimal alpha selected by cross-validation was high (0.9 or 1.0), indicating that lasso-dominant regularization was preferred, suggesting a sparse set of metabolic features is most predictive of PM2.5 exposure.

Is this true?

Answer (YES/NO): YES